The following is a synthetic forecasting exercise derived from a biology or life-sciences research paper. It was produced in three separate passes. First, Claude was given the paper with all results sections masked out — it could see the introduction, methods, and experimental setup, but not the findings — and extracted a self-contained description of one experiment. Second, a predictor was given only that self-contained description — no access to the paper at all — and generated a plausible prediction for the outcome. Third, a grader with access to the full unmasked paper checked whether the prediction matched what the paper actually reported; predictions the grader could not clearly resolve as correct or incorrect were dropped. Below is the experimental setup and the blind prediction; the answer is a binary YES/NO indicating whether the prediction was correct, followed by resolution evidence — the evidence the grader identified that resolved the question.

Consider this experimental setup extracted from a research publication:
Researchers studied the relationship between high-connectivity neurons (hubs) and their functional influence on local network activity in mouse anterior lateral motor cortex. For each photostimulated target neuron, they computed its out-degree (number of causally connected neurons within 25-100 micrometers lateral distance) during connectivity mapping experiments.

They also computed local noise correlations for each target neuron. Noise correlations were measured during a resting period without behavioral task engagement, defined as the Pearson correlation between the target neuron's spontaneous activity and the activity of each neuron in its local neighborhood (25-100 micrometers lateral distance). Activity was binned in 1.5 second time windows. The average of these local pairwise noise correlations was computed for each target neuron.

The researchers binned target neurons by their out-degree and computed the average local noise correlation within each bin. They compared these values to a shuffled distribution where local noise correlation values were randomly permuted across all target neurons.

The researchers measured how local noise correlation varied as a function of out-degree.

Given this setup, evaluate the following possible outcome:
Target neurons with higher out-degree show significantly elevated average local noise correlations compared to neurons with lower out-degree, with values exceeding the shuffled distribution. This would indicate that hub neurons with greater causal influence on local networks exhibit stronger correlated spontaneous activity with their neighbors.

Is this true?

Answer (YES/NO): YES